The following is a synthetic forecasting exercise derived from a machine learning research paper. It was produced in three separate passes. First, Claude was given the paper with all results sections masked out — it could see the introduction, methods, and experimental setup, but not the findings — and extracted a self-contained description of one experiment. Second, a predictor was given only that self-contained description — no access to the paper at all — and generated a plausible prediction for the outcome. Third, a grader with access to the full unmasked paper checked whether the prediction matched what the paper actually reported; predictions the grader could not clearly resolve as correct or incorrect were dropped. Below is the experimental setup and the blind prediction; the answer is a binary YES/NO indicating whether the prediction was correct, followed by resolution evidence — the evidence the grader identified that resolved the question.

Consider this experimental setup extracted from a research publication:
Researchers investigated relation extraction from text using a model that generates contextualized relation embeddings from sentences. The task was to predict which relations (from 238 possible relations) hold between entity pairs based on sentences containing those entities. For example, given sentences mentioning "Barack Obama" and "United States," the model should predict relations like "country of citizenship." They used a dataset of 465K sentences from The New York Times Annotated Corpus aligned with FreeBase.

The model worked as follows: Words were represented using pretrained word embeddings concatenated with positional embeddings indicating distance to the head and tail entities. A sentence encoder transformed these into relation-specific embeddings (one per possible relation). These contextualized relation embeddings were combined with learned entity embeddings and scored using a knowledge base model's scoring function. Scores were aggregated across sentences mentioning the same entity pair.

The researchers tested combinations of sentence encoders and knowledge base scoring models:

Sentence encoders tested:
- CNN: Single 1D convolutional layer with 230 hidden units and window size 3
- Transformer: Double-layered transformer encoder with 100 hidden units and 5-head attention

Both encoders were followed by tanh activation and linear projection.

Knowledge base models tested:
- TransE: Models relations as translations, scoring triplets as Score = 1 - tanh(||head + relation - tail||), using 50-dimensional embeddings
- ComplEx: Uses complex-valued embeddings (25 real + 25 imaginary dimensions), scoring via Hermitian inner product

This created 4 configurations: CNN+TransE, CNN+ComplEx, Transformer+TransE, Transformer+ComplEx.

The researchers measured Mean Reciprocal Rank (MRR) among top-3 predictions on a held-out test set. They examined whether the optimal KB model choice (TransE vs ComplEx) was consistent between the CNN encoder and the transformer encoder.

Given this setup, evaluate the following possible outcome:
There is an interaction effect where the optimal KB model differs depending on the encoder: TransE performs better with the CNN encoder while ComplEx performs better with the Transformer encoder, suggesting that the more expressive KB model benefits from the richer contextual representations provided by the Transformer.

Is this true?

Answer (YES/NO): YES